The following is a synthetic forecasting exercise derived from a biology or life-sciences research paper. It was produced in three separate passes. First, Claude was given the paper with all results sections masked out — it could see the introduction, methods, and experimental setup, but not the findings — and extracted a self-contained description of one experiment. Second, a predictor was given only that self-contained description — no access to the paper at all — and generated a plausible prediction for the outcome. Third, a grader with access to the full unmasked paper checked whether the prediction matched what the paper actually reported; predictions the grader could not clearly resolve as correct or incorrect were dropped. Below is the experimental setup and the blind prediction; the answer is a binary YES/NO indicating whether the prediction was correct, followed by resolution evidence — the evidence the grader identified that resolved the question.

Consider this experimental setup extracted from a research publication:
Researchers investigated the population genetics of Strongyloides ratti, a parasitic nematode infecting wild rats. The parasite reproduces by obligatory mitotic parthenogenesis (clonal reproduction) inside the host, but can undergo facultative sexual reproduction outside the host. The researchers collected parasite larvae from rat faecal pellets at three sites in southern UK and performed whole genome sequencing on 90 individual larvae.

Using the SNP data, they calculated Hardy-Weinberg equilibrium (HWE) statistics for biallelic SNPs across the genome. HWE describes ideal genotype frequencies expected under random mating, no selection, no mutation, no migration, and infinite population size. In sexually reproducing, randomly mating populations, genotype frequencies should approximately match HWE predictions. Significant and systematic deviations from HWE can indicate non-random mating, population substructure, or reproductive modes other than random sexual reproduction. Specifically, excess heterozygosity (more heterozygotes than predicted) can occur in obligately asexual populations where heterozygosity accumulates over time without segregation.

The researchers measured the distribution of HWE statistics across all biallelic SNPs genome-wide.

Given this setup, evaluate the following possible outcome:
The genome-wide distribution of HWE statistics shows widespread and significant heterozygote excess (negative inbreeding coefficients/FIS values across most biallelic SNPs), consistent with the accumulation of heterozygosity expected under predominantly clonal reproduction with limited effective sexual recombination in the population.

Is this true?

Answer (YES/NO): NO